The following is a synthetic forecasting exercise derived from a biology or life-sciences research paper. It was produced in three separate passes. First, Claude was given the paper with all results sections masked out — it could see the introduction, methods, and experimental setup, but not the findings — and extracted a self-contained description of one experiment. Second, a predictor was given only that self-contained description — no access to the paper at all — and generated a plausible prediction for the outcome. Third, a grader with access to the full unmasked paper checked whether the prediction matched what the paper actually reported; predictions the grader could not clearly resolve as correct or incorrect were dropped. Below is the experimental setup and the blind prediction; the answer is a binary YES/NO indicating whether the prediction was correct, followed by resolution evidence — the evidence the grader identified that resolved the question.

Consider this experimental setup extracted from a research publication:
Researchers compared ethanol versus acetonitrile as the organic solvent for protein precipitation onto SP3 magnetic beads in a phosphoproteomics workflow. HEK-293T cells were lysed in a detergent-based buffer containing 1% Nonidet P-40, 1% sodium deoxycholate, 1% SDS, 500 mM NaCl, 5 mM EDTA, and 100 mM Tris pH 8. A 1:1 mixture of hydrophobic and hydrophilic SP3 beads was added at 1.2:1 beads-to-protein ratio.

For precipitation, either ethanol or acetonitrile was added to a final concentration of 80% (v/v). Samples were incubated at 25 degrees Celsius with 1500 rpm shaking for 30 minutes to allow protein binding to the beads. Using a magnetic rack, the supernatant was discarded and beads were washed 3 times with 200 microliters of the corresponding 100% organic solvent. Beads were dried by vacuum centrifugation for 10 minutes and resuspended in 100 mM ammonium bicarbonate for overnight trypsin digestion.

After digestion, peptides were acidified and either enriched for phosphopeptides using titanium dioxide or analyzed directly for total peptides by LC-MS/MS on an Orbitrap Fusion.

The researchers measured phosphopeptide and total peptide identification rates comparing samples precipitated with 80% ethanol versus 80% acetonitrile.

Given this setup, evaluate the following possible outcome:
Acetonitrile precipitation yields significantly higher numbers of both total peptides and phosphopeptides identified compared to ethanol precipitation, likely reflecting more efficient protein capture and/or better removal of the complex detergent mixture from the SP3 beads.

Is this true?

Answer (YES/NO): NO